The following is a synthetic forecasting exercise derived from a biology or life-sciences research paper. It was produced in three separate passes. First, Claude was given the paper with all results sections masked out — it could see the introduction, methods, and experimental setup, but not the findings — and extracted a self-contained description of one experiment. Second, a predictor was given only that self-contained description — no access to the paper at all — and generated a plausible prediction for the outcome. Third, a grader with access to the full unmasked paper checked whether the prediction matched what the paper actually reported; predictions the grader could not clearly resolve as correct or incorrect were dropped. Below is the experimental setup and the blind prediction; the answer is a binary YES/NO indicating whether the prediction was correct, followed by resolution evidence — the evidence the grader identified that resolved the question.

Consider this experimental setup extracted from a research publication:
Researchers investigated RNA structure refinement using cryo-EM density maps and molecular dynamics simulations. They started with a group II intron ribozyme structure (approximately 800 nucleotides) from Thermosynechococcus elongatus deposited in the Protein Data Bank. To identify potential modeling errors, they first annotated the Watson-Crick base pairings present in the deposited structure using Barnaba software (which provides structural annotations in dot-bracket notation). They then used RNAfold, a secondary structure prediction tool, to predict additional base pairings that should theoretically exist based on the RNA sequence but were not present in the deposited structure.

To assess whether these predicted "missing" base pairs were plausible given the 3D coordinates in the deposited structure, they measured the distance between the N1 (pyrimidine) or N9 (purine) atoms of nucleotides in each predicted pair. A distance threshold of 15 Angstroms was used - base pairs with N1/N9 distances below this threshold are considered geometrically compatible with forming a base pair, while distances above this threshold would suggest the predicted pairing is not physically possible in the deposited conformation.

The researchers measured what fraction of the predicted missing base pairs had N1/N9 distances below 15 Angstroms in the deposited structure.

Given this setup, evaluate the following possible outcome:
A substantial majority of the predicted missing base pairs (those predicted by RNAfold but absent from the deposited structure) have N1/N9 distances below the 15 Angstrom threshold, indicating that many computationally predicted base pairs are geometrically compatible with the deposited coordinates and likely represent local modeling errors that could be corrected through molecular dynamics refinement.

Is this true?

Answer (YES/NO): YES